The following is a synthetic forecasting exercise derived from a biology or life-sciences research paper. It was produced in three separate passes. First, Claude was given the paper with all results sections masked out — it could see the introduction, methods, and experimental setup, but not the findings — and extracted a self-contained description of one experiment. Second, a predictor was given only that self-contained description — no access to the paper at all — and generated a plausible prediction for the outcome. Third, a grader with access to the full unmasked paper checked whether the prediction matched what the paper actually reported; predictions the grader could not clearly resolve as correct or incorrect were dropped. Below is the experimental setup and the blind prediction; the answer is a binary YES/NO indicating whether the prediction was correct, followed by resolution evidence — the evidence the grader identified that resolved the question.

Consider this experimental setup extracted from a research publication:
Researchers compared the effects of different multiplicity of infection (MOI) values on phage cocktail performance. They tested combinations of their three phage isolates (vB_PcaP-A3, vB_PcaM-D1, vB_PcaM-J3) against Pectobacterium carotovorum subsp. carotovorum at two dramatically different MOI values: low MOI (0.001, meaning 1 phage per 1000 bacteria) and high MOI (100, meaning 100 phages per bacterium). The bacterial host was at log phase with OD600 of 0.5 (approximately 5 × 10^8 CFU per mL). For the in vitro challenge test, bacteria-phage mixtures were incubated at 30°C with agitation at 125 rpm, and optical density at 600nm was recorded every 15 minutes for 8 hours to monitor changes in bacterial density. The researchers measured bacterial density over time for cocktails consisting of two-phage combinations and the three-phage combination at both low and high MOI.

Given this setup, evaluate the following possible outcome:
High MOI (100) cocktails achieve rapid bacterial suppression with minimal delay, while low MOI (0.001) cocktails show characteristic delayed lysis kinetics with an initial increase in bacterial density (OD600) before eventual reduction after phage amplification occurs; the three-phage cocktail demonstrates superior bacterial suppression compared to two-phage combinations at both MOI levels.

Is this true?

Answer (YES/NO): NO